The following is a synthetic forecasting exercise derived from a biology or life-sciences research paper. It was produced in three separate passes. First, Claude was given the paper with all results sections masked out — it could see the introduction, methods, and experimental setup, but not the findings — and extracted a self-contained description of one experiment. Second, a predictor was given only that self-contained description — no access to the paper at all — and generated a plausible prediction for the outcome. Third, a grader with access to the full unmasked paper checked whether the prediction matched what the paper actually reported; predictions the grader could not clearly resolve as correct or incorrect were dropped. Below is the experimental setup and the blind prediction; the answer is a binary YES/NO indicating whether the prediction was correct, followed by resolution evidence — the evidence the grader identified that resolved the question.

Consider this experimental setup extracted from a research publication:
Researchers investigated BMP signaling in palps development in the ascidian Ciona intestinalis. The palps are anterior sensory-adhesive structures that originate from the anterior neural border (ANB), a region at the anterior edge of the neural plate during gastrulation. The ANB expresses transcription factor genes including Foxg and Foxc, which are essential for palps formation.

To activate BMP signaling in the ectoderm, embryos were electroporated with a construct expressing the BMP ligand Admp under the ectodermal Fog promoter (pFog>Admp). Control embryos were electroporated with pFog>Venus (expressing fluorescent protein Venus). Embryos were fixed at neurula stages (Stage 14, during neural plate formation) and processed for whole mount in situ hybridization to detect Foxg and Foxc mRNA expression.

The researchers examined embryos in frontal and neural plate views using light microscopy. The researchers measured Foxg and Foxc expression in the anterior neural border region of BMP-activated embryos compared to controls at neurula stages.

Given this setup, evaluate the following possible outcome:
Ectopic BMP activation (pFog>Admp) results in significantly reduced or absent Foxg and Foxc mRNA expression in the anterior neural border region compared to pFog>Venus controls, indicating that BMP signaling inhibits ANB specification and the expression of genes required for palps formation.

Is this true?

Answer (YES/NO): YES